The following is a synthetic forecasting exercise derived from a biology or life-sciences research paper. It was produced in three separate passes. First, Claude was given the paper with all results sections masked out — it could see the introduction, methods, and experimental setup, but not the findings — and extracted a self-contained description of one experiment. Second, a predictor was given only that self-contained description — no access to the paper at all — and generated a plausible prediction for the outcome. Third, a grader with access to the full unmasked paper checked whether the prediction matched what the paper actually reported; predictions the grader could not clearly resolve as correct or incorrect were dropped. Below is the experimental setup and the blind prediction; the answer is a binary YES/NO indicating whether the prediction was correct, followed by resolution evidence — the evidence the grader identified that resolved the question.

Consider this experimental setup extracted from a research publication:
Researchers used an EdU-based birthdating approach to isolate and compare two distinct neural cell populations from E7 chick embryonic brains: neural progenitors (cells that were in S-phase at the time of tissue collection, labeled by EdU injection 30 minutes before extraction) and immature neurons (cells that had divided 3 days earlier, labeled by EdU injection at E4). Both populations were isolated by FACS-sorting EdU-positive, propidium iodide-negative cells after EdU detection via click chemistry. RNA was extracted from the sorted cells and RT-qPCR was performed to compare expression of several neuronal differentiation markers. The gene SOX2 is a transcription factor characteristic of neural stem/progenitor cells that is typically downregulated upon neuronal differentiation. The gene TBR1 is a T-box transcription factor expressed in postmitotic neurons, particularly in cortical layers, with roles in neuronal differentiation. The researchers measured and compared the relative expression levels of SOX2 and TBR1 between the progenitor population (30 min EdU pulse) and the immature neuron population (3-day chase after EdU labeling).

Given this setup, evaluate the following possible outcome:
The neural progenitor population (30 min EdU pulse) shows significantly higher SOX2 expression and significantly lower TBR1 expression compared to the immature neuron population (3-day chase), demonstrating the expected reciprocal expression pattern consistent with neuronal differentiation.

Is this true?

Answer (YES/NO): NO